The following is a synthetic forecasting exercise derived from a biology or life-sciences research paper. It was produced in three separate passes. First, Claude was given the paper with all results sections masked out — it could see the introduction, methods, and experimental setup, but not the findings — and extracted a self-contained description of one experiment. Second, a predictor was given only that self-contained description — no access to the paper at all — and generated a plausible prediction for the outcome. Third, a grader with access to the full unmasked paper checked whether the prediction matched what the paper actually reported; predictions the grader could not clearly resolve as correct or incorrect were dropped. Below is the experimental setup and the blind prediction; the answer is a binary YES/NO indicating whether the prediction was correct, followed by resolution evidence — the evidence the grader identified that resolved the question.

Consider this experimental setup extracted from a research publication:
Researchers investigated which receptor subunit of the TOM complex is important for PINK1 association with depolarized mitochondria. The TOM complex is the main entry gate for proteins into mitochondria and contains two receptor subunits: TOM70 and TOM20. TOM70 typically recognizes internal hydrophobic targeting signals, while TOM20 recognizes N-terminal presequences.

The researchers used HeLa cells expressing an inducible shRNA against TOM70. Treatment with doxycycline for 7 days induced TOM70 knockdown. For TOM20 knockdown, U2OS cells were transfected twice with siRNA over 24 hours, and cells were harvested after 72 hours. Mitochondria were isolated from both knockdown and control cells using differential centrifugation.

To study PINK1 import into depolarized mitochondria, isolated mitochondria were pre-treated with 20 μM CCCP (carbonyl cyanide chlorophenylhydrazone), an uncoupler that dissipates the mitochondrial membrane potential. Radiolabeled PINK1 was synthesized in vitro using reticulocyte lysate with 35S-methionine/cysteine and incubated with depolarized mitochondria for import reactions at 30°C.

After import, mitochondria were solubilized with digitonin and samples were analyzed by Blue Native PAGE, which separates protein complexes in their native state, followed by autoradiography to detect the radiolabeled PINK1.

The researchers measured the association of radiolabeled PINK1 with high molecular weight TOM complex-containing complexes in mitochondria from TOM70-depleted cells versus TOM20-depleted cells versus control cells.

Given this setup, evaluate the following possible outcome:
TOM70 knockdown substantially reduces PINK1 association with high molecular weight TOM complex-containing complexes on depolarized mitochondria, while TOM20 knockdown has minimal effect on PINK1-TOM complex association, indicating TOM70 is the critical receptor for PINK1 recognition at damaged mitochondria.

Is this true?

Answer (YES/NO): YES